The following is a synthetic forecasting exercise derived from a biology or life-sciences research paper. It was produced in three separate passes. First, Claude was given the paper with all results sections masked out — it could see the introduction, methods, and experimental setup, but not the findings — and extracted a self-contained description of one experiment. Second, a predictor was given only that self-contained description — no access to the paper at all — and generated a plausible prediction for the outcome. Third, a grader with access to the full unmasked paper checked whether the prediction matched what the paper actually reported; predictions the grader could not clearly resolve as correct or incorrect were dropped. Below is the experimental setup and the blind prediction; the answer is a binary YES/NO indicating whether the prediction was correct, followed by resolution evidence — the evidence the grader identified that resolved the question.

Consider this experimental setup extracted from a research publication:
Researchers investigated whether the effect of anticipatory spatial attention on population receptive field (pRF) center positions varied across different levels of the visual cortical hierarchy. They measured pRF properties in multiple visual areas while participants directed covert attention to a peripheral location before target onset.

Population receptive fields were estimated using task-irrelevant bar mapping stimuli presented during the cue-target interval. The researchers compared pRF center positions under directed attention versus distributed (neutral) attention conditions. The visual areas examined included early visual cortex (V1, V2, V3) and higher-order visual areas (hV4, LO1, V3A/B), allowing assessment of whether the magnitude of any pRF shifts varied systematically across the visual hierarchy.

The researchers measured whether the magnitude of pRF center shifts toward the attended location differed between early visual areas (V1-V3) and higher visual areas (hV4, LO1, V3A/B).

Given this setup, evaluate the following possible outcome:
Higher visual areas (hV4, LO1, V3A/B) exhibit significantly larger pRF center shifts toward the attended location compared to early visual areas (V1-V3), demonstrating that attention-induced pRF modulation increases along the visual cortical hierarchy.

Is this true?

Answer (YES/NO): YES